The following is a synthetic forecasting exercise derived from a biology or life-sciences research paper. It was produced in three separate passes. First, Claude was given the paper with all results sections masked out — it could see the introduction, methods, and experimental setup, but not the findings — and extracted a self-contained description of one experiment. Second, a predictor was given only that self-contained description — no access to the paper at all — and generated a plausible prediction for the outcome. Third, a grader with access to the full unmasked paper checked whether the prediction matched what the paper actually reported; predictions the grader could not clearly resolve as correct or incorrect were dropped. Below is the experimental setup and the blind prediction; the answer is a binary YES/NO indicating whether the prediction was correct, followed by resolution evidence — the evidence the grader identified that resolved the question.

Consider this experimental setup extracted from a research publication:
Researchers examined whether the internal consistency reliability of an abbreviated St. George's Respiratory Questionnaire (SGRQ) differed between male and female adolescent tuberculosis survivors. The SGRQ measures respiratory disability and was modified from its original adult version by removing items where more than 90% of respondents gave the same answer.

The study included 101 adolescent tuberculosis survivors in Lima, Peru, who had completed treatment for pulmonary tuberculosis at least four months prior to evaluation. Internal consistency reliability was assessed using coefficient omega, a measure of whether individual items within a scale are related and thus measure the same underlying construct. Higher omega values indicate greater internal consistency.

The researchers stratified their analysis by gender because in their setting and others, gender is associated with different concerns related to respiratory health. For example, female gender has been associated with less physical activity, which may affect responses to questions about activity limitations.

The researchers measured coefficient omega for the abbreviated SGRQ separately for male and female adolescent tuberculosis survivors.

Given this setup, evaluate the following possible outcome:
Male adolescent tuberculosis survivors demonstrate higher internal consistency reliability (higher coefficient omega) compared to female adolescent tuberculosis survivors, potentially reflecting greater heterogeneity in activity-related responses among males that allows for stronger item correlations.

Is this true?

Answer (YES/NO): NO